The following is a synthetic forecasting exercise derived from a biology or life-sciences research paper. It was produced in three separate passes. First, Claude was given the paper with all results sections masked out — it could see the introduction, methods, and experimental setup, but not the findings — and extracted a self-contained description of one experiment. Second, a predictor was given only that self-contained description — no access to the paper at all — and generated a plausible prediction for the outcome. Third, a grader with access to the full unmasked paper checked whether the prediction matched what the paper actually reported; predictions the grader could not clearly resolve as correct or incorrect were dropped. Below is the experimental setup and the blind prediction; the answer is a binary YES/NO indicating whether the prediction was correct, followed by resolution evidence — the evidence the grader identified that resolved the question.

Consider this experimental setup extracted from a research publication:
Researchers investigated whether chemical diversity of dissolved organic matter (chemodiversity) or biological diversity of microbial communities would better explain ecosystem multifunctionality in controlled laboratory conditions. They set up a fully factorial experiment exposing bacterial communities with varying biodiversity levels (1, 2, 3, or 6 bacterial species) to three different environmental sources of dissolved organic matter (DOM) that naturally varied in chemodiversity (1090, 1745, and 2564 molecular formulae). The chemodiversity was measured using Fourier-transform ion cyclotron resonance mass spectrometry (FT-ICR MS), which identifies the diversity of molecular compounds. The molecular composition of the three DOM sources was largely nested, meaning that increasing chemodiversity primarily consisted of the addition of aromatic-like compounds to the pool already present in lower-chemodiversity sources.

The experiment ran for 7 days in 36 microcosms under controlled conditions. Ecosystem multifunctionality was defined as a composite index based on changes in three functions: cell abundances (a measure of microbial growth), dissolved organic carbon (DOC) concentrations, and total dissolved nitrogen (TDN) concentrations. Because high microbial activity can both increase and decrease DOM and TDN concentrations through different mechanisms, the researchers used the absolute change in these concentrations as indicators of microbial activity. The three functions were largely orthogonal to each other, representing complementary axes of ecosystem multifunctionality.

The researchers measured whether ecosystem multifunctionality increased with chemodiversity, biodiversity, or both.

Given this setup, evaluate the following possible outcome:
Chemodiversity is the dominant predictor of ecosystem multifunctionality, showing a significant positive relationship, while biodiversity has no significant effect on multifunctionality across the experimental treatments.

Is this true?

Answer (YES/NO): YES